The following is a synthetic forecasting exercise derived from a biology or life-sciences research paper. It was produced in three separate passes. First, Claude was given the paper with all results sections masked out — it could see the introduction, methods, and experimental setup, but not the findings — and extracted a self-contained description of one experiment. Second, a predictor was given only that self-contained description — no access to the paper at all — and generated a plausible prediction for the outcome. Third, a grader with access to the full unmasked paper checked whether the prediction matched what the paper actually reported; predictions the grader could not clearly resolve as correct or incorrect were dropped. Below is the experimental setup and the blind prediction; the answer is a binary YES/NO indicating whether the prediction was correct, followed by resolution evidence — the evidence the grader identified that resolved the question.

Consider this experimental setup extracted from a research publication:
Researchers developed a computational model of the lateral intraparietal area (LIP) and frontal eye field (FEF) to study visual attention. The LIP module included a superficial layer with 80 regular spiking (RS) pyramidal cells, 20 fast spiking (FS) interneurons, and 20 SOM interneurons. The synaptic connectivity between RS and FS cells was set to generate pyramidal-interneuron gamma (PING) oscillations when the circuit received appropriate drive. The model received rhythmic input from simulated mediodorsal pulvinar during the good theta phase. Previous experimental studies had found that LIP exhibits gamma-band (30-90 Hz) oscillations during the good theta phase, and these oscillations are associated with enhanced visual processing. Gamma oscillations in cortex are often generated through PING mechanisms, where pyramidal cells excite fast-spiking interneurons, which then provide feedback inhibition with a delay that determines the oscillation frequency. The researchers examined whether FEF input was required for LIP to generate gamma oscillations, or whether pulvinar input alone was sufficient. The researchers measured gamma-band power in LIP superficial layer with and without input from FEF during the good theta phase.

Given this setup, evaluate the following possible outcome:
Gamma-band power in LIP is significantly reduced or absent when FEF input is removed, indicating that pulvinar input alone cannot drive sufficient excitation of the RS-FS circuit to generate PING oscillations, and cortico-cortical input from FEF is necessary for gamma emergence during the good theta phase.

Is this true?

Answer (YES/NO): YES